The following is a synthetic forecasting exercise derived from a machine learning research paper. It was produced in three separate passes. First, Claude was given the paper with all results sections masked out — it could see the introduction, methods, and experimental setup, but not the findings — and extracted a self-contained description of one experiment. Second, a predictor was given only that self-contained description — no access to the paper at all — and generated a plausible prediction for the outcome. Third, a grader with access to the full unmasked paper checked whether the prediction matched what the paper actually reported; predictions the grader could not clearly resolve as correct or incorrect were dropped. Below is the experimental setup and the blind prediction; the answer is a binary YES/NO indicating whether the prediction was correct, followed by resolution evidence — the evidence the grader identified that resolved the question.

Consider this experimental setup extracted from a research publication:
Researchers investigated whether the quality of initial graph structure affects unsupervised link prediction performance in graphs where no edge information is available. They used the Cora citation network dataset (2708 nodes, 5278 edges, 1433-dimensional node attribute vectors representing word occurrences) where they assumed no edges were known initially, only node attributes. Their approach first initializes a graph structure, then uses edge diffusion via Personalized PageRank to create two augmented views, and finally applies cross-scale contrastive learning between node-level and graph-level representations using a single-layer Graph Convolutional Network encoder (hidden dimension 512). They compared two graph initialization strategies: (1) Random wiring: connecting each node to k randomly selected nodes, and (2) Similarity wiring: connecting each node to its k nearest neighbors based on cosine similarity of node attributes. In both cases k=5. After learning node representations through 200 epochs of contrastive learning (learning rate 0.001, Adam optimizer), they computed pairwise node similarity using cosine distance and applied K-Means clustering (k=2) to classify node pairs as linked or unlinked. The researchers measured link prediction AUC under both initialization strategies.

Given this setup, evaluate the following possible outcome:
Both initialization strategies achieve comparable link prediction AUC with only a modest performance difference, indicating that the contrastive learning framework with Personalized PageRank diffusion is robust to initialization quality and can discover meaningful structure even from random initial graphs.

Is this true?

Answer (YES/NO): NO